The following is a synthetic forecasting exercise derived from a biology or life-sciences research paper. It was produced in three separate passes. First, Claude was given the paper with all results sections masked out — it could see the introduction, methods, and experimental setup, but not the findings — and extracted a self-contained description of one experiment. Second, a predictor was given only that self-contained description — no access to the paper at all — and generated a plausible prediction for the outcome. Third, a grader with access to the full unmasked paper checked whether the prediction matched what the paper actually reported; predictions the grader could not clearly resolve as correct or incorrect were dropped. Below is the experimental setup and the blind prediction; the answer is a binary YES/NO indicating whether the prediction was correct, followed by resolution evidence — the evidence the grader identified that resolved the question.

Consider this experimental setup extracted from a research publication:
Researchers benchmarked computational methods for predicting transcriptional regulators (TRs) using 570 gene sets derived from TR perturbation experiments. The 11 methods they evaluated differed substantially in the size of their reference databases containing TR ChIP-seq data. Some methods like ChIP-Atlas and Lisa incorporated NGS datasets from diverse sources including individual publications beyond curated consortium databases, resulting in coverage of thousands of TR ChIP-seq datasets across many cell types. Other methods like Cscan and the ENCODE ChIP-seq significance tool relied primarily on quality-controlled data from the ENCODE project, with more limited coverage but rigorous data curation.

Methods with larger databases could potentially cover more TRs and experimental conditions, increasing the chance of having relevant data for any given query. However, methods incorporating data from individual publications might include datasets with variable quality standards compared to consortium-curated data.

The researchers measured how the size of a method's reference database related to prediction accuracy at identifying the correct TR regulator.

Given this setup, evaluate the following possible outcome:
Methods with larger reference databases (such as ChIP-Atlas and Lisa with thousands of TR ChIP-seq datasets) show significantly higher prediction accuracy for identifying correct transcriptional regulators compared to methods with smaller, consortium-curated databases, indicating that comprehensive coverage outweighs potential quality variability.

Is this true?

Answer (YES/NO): YES